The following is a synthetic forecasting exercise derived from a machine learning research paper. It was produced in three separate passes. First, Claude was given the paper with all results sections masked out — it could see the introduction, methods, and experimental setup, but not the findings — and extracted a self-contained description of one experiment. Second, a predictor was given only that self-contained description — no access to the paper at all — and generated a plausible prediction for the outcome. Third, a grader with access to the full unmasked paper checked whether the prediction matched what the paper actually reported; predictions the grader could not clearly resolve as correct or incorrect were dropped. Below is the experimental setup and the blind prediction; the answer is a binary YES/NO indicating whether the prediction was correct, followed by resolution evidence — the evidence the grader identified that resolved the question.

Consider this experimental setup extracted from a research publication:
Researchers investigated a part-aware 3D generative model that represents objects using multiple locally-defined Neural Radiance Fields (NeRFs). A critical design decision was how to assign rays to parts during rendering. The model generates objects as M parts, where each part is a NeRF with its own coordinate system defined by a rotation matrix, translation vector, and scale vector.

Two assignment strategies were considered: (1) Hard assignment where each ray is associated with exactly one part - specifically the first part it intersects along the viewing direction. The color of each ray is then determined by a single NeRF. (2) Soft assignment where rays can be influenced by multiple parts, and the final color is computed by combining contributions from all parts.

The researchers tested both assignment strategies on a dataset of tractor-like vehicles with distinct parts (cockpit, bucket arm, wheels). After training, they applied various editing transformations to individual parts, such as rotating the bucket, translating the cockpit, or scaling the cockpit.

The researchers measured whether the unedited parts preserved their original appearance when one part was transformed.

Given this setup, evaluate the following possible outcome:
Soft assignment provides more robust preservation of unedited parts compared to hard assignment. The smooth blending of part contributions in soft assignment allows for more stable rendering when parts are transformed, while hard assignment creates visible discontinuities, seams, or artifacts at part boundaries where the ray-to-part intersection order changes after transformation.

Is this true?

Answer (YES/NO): NO